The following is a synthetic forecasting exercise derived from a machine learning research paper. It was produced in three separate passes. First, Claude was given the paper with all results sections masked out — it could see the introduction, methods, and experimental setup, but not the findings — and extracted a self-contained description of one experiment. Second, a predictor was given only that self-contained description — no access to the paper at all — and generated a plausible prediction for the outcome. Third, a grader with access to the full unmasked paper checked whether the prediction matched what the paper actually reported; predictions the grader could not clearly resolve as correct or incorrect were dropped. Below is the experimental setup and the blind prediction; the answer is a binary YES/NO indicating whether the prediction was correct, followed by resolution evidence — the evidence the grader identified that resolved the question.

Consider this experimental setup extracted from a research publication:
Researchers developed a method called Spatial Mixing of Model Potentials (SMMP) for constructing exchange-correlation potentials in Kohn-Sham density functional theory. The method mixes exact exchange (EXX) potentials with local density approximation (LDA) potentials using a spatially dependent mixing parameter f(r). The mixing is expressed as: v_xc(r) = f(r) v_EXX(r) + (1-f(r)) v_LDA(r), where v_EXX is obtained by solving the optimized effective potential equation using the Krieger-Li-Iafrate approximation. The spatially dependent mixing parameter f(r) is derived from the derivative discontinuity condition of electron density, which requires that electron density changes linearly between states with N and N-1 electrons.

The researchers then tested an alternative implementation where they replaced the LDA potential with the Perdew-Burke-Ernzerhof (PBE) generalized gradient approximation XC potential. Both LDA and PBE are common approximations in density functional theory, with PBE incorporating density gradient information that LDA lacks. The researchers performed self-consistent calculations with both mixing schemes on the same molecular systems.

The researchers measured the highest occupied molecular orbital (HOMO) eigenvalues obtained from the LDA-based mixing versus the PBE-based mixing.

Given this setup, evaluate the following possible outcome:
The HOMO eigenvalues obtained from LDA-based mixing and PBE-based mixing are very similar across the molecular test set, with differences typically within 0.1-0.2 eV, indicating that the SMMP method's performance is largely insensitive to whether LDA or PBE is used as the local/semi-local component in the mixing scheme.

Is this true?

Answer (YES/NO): NO